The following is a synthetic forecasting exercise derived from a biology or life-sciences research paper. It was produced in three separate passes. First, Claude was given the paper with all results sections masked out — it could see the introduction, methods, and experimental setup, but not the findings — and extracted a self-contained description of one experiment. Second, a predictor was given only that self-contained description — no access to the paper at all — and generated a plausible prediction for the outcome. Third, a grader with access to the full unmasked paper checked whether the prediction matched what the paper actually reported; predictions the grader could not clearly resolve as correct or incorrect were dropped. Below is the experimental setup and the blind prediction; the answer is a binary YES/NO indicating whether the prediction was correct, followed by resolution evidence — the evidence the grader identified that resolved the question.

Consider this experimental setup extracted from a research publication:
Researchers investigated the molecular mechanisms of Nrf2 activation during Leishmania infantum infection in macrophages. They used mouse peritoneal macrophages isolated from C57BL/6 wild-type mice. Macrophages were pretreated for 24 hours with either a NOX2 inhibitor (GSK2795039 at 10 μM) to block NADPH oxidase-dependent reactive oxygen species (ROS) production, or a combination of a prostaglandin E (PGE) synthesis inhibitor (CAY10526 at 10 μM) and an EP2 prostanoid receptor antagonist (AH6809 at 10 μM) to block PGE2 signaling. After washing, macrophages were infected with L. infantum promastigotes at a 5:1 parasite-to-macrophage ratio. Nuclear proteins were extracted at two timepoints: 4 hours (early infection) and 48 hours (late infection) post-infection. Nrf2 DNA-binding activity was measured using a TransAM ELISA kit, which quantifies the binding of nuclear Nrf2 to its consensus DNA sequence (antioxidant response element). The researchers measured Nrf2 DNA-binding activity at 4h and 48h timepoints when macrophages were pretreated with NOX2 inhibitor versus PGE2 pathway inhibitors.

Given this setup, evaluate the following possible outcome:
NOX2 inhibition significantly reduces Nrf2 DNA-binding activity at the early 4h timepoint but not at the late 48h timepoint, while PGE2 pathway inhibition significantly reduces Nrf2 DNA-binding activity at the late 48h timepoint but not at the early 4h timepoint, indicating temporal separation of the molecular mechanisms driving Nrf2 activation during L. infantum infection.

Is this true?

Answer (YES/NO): YES